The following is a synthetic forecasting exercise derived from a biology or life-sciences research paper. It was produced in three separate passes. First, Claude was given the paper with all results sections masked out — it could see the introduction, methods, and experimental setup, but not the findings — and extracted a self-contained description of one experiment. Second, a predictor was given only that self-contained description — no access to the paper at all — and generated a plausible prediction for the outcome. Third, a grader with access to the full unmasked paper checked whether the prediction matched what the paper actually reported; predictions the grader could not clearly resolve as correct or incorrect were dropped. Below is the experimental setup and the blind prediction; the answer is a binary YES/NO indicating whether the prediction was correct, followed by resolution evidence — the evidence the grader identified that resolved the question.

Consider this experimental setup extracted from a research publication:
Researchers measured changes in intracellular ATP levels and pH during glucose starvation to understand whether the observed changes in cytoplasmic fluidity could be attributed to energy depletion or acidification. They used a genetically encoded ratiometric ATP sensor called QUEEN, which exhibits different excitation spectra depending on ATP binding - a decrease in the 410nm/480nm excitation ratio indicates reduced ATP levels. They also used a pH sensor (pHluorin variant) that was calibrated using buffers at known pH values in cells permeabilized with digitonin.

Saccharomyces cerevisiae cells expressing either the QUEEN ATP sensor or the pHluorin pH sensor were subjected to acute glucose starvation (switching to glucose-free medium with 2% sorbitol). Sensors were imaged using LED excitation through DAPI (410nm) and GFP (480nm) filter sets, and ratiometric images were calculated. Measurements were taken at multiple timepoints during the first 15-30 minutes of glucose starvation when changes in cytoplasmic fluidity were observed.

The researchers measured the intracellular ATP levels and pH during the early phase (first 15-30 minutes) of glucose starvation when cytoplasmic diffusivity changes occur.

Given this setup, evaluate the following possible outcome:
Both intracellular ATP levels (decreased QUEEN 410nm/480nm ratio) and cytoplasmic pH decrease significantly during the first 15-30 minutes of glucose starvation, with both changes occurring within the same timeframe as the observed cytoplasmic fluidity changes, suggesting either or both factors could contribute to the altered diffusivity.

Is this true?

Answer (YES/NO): NO